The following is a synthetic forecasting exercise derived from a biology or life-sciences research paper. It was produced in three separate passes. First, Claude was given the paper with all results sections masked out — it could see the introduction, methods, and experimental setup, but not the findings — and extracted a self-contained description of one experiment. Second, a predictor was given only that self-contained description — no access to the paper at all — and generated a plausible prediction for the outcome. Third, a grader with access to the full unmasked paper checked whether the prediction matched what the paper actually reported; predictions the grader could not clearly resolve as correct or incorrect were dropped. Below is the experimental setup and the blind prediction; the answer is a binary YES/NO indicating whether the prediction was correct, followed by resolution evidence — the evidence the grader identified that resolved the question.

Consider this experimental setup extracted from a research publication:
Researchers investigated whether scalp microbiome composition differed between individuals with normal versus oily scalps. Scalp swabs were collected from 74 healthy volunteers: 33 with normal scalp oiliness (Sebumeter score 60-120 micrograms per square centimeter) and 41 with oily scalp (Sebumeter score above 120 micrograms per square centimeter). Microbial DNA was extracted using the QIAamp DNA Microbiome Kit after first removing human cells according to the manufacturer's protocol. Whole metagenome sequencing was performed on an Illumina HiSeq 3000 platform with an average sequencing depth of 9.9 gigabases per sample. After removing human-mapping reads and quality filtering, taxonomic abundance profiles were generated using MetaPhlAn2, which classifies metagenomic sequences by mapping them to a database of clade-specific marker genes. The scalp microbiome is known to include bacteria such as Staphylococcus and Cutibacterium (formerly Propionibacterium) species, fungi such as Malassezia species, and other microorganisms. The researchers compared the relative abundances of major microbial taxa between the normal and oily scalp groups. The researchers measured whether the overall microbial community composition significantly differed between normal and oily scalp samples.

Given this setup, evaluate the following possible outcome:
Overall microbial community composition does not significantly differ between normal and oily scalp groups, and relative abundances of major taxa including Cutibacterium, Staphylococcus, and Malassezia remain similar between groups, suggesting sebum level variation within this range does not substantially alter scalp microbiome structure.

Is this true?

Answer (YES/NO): NO